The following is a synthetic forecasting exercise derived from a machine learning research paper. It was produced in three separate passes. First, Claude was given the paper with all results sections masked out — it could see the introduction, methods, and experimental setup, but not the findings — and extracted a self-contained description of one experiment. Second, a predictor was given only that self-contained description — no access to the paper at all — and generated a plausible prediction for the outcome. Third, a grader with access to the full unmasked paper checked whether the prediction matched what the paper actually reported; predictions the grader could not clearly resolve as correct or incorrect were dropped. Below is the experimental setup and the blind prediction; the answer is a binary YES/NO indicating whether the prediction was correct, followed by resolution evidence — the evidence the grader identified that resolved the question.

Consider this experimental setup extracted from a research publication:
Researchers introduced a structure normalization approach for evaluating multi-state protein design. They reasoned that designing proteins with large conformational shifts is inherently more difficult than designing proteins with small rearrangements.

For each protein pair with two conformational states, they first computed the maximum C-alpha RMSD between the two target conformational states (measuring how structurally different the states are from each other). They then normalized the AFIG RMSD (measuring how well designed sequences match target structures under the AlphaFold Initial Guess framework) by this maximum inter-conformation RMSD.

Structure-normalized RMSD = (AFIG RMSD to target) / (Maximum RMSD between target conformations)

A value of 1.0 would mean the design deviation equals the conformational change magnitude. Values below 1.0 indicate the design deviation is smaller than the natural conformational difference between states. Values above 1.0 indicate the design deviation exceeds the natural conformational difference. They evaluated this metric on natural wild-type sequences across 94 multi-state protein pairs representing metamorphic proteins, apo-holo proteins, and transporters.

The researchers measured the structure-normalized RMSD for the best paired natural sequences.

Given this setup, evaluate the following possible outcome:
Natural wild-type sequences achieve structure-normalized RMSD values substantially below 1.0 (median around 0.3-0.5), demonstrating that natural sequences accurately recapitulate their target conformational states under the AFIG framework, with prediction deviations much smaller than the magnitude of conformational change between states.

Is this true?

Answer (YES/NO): NO